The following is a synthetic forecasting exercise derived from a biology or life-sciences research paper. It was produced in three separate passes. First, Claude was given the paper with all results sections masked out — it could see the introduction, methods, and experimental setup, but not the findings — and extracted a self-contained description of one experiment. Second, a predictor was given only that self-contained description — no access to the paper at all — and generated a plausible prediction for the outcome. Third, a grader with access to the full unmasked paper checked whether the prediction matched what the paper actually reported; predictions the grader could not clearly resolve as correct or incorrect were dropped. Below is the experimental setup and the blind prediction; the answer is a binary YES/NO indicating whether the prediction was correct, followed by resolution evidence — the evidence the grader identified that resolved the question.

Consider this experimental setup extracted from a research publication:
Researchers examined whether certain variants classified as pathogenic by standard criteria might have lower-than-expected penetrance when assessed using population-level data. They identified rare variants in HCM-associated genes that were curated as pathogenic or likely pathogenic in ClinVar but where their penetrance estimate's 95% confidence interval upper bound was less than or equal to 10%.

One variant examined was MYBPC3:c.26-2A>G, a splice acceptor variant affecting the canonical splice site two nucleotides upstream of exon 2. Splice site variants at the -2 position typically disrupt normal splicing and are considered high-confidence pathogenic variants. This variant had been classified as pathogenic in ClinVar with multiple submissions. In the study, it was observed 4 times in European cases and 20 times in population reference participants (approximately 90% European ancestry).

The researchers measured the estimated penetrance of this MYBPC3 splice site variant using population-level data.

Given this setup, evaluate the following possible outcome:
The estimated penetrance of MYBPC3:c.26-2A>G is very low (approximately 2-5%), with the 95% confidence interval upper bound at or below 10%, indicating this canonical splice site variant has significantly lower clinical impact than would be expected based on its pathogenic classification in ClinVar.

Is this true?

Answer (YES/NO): NO